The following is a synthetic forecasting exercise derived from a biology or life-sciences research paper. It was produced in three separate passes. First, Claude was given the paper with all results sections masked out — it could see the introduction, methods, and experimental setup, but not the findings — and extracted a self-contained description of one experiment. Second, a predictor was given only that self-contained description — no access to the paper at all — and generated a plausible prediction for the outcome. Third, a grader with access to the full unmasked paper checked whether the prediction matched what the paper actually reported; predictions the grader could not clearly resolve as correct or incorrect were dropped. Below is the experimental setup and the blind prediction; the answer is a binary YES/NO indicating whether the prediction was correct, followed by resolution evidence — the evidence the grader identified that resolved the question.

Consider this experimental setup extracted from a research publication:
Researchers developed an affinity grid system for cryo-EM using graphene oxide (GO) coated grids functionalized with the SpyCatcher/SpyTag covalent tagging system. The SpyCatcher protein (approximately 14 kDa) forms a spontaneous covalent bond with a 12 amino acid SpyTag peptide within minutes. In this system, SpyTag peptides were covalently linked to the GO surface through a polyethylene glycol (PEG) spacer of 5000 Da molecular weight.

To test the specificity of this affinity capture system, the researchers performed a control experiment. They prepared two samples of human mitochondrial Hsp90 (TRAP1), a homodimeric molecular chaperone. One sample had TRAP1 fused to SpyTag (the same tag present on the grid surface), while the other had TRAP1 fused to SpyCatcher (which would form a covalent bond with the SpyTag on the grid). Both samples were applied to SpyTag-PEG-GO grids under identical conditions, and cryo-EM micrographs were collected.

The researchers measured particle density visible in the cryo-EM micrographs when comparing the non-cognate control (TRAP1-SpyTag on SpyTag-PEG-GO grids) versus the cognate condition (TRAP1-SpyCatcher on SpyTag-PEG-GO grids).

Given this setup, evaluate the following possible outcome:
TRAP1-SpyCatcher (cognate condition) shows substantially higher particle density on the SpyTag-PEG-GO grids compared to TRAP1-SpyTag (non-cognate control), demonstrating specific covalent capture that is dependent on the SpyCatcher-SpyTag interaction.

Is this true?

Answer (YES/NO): YES